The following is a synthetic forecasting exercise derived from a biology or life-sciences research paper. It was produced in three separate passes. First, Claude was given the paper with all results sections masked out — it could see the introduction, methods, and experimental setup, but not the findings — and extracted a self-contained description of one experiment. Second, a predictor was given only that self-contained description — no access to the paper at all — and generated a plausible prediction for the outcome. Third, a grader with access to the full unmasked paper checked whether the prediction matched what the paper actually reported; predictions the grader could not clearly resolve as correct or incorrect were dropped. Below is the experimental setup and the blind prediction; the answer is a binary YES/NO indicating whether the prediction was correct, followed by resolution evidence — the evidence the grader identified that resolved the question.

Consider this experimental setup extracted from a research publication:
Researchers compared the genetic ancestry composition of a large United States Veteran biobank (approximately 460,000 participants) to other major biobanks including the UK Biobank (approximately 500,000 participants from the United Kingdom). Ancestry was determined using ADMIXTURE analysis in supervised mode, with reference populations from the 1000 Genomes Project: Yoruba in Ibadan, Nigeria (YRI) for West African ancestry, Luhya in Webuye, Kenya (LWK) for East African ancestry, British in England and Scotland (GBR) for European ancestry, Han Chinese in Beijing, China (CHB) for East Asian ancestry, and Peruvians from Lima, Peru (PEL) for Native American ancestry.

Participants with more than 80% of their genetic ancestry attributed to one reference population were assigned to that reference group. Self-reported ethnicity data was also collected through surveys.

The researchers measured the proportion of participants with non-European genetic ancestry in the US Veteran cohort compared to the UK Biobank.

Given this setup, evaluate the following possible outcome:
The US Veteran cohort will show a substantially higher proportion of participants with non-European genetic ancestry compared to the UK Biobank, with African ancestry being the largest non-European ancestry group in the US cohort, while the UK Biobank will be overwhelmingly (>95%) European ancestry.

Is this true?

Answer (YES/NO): NO